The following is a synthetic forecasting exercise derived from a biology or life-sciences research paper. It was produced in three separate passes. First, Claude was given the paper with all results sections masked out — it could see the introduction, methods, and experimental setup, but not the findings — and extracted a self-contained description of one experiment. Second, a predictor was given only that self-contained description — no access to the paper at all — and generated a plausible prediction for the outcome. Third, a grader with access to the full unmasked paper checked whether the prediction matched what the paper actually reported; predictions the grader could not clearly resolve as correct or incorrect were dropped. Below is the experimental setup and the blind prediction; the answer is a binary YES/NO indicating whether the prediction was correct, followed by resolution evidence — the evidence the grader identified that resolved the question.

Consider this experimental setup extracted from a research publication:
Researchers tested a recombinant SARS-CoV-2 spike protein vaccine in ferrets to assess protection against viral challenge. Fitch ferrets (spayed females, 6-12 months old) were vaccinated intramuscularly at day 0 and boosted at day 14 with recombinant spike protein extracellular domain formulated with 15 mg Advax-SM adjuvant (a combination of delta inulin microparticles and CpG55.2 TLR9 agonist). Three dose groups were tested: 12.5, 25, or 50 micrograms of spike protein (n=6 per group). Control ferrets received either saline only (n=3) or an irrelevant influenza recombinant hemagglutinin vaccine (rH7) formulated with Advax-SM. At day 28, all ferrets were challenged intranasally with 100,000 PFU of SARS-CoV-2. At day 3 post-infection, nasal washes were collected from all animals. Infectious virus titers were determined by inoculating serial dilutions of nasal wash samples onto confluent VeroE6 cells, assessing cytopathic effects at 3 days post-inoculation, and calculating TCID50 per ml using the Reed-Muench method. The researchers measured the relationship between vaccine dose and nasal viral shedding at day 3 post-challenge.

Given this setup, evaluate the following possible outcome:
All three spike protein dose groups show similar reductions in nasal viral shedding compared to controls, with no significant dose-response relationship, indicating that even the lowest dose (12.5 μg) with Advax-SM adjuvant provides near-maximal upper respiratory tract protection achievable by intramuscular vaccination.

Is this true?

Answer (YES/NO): YES